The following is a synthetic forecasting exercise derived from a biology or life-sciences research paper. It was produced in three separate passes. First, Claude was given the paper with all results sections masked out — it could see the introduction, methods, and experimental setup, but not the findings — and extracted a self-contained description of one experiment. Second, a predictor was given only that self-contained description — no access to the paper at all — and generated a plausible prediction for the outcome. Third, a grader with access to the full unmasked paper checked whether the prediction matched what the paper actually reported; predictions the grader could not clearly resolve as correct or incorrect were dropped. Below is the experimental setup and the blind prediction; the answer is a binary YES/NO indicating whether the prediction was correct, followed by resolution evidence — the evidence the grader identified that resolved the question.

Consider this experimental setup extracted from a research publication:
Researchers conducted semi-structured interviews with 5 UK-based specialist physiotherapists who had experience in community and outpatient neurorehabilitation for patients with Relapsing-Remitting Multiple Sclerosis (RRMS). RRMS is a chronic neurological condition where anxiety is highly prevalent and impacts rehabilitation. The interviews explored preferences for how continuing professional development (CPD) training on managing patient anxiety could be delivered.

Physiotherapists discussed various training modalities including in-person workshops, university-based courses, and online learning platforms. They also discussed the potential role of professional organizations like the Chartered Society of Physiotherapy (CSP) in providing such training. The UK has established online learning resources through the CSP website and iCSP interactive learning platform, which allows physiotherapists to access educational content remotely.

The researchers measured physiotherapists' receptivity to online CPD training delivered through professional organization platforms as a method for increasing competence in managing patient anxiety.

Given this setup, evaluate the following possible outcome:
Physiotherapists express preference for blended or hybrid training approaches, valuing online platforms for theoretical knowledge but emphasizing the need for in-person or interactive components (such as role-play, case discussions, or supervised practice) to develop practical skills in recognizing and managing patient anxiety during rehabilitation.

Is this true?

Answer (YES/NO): NO